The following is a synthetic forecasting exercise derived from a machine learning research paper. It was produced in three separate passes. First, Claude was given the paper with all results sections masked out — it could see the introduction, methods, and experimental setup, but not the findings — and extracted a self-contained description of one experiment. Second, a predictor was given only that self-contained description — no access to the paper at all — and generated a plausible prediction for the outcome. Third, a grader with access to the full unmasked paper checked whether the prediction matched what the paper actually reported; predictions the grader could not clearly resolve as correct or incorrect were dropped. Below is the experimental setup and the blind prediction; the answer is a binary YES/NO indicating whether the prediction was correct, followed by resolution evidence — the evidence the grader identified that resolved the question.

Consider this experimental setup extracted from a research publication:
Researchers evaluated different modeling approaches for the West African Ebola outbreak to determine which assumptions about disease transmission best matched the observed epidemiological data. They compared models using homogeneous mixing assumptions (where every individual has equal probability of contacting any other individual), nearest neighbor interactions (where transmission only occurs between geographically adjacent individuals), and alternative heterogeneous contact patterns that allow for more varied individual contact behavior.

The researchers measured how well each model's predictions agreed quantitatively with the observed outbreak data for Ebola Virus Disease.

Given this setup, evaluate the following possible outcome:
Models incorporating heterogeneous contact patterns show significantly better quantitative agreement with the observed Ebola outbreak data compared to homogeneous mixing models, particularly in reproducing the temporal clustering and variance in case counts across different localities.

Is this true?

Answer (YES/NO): NO